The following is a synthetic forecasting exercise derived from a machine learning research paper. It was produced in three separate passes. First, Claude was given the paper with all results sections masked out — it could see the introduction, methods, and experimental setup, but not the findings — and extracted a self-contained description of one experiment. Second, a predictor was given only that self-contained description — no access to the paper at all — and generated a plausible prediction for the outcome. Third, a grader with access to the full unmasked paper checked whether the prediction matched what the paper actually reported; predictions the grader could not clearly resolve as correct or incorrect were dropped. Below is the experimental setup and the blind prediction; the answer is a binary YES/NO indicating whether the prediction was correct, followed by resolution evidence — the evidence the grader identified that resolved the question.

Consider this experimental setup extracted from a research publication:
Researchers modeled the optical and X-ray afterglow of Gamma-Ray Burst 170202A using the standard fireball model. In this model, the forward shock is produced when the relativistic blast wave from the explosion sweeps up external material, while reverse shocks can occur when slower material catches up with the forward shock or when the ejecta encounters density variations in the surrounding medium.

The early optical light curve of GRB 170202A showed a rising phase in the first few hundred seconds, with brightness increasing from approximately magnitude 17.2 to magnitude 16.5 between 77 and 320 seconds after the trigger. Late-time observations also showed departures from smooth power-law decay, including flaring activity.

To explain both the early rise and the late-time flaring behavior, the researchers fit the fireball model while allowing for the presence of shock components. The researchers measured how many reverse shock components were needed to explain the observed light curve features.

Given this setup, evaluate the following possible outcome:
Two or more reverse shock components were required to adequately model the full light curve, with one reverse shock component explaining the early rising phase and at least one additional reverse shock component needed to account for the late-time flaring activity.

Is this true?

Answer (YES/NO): YES